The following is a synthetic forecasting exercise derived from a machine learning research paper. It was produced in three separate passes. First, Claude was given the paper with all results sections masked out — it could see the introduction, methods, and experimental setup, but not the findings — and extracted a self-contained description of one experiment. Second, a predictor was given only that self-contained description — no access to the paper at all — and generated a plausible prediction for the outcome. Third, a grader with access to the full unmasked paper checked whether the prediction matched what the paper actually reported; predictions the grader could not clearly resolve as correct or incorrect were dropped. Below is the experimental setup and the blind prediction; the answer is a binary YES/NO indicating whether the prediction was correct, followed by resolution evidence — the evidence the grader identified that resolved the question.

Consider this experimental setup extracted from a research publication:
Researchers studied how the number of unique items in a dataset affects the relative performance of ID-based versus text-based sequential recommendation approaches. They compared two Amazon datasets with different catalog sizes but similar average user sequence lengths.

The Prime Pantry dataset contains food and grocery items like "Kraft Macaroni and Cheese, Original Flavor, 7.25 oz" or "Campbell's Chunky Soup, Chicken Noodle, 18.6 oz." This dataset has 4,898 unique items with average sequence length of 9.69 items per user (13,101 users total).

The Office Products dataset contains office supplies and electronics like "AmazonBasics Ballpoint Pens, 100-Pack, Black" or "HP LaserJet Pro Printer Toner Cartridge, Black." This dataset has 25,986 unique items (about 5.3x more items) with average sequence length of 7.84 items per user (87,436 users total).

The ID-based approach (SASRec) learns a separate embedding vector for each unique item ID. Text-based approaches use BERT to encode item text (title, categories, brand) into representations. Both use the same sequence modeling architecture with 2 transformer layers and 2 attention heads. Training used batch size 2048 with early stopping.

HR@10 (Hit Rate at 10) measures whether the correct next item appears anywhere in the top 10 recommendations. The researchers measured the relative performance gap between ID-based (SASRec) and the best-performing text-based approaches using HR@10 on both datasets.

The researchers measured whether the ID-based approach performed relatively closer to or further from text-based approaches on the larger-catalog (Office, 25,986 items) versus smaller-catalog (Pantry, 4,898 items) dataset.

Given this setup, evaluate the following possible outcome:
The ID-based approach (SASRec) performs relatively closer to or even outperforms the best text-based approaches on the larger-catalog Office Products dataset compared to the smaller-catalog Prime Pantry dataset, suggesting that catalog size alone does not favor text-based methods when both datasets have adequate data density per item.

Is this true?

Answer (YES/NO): YES